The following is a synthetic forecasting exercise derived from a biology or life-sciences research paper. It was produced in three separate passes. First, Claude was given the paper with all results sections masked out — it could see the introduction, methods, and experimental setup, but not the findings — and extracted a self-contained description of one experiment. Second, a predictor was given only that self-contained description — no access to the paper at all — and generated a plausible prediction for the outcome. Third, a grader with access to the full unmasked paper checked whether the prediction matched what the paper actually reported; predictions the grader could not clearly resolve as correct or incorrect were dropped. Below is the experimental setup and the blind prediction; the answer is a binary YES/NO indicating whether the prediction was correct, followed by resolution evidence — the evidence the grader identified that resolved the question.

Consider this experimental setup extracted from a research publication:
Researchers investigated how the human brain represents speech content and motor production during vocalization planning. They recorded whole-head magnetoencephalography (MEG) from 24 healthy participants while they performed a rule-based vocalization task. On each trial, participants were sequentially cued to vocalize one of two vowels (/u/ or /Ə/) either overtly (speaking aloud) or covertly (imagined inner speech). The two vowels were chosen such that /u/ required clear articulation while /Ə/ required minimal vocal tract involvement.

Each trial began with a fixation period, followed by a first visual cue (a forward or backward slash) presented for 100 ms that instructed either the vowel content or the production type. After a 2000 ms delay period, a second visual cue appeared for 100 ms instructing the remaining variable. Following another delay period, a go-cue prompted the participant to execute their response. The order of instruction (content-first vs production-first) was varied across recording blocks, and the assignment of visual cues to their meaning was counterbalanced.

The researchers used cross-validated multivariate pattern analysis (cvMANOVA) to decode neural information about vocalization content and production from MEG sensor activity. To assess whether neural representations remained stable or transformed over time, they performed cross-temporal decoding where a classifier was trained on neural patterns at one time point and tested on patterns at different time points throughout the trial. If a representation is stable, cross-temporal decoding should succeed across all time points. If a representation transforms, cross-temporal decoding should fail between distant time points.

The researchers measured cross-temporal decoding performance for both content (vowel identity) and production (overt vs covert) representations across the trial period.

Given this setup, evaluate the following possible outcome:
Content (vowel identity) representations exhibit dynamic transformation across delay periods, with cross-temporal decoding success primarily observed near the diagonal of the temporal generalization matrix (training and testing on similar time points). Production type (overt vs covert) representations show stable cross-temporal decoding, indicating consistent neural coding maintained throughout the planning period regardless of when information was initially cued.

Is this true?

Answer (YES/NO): NO